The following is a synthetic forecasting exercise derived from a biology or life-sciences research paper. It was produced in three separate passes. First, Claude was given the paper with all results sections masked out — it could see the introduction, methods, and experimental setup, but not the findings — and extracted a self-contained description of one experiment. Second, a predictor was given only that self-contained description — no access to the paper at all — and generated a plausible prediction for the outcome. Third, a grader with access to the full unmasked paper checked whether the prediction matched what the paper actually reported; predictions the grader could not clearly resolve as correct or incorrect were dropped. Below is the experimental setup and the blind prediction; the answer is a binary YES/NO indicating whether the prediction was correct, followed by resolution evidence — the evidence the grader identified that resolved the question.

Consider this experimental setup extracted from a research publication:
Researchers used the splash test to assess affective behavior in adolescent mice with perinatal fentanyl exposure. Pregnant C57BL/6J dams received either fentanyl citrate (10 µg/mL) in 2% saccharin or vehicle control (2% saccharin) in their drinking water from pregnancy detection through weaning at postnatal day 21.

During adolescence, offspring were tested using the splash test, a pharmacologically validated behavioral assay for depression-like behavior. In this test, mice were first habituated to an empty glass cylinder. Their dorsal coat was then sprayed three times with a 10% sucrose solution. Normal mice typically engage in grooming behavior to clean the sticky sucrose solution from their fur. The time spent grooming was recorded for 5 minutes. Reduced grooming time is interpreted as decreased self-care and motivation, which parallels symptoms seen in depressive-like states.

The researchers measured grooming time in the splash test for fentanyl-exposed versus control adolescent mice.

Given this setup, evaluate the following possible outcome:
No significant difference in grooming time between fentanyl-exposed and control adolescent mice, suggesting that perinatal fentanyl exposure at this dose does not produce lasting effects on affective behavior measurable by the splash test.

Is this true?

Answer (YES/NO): NO